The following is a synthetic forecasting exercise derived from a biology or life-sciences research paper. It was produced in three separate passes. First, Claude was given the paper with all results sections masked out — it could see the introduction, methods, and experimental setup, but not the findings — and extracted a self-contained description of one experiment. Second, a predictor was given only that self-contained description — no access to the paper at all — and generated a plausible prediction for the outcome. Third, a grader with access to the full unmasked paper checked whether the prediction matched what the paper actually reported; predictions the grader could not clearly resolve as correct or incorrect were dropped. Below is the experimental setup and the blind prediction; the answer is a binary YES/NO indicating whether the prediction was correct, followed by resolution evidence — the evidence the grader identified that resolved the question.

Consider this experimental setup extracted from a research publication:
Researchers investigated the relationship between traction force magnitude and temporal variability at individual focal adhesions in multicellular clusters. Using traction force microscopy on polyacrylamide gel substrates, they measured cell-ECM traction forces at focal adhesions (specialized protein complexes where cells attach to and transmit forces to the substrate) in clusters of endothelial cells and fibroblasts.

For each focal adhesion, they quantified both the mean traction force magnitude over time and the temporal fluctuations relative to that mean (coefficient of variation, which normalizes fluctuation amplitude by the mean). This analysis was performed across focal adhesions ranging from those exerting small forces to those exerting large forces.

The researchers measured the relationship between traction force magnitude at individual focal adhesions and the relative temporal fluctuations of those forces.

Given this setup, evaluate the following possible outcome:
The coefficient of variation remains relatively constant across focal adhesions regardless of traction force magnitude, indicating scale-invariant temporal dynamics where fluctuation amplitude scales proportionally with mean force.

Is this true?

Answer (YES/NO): NO